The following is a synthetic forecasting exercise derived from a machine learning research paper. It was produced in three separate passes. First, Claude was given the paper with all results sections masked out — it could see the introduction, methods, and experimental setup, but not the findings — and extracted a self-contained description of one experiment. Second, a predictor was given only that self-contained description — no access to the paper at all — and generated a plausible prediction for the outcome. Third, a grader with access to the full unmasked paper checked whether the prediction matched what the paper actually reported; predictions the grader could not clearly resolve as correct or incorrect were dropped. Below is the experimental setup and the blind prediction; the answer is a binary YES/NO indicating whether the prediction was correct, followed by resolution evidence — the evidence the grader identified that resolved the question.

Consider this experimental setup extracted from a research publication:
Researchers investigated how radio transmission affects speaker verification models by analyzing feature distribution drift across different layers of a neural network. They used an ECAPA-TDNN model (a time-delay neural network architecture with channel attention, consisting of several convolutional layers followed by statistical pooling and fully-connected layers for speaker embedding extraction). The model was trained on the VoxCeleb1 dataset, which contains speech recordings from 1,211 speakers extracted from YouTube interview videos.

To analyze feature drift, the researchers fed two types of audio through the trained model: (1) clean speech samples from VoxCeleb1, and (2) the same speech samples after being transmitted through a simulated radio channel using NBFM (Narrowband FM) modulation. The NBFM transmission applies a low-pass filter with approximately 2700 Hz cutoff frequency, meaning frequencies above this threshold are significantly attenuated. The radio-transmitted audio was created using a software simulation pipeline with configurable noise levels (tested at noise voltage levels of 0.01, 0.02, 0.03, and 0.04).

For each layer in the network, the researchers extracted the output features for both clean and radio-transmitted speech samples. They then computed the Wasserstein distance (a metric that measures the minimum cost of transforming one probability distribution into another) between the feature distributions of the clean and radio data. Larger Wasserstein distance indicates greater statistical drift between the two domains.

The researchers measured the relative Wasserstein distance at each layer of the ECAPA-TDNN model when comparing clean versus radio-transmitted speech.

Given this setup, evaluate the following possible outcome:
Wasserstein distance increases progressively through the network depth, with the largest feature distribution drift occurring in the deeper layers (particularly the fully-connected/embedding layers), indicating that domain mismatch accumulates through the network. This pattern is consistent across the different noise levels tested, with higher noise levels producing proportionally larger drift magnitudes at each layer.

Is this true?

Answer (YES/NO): NO